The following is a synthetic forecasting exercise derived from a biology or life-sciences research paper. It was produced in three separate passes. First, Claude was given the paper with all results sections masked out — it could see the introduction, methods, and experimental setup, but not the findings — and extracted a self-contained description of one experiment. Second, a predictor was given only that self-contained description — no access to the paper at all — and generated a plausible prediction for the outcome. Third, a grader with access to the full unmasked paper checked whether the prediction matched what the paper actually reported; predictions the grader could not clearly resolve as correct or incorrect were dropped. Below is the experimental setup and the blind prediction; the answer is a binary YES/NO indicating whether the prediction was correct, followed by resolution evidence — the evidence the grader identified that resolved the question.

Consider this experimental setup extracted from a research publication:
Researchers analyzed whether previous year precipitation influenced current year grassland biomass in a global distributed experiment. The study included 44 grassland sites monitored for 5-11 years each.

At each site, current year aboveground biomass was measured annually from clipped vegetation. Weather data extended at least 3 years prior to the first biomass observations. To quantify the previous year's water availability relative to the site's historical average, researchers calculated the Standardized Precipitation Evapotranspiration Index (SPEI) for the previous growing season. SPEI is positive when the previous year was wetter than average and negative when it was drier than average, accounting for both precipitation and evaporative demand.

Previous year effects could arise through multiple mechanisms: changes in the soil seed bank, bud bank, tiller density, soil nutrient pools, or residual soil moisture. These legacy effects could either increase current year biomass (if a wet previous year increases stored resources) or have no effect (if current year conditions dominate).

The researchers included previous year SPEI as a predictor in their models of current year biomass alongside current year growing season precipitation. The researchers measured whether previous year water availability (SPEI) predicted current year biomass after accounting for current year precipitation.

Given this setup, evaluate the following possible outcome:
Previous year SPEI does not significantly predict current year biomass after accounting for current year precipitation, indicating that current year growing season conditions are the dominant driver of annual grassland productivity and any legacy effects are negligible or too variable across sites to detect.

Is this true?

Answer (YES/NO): NO